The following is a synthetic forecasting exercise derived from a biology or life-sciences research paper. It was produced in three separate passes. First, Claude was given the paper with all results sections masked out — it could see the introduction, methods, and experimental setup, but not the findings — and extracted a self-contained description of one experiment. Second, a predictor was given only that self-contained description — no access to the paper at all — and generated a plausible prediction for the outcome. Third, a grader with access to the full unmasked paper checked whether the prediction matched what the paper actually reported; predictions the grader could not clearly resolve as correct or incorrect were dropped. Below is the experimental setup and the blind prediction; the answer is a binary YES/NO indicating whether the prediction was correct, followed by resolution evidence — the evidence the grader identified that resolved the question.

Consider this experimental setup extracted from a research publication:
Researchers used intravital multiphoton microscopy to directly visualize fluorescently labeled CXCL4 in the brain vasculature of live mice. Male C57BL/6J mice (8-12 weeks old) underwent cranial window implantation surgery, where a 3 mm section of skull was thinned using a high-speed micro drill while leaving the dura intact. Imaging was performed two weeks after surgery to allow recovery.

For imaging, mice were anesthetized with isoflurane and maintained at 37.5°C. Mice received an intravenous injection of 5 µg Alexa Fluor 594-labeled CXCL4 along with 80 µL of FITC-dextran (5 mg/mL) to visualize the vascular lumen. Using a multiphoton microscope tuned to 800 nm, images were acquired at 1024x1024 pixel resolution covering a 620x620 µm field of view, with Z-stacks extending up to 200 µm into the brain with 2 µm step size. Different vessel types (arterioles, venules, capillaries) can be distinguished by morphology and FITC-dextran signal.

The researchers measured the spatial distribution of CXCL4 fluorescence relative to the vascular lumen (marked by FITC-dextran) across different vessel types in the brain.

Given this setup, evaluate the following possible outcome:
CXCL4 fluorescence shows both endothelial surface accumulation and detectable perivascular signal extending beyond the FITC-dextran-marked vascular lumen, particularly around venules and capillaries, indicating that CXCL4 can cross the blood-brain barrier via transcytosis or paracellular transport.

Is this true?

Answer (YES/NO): YES